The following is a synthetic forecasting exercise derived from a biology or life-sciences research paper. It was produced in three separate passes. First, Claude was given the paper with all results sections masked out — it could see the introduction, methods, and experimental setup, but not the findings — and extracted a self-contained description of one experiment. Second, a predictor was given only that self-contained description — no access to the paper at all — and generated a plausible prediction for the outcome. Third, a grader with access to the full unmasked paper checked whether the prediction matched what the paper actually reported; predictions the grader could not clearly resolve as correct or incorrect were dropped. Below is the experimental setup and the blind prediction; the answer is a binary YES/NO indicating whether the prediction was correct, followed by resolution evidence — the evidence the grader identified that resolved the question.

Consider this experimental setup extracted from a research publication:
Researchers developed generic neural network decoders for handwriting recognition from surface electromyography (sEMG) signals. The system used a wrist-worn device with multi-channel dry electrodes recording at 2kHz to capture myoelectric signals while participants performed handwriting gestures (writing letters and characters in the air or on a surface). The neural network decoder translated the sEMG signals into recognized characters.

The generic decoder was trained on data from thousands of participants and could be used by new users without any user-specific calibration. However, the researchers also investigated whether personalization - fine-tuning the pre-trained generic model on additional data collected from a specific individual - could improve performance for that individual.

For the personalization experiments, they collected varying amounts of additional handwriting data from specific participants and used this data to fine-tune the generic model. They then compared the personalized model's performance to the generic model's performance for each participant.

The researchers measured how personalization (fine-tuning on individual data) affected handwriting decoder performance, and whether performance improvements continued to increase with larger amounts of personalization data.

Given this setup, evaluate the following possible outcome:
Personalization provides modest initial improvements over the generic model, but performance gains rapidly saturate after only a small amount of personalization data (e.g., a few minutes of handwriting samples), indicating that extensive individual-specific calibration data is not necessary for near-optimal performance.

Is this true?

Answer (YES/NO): NO